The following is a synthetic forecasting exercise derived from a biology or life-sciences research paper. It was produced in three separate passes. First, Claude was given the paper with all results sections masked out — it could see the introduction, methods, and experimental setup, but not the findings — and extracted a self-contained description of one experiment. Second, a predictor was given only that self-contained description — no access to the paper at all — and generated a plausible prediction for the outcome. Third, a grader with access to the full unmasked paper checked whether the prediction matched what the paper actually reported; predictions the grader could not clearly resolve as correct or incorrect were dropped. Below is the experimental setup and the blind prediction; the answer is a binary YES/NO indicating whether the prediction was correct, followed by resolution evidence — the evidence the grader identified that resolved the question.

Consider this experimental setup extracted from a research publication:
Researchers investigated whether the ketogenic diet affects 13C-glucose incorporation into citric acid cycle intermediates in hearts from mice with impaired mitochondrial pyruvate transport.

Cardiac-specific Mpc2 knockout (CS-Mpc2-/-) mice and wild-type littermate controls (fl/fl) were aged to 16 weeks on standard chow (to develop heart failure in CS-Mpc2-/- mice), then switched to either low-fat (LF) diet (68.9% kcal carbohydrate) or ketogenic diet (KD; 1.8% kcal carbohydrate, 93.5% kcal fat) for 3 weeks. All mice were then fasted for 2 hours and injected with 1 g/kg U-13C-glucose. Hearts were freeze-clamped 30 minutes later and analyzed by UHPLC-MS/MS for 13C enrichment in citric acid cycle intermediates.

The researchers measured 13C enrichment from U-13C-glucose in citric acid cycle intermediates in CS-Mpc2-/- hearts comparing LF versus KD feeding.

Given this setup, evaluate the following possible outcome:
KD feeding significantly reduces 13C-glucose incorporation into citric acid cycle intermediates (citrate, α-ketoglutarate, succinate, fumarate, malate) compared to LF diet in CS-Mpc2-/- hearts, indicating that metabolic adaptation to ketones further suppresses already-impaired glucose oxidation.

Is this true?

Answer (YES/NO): NO